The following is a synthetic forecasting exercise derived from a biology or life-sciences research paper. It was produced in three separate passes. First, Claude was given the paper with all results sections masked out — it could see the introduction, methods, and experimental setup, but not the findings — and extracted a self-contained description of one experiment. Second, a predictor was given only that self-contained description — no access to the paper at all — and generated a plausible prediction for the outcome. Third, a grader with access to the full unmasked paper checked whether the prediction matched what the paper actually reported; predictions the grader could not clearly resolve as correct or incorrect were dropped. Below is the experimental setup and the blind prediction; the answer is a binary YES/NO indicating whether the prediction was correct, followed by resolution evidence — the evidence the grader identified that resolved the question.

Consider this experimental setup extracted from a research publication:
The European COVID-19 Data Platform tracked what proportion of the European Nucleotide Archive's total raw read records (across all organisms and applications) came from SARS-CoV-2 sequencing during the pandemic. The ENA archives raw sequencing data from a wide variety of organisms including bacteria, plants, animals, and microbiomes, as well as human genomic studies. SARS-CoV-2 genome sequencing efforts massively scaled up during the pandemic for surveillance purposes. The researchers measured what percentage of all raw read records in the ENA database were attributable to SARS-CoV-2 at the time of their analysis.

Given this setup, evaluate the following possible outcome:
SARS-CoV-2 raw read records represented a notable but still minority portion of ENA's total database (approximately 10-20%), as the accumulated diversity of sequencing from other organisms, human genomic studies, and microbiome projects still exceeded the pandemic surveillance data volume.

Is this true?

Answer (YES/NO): NO